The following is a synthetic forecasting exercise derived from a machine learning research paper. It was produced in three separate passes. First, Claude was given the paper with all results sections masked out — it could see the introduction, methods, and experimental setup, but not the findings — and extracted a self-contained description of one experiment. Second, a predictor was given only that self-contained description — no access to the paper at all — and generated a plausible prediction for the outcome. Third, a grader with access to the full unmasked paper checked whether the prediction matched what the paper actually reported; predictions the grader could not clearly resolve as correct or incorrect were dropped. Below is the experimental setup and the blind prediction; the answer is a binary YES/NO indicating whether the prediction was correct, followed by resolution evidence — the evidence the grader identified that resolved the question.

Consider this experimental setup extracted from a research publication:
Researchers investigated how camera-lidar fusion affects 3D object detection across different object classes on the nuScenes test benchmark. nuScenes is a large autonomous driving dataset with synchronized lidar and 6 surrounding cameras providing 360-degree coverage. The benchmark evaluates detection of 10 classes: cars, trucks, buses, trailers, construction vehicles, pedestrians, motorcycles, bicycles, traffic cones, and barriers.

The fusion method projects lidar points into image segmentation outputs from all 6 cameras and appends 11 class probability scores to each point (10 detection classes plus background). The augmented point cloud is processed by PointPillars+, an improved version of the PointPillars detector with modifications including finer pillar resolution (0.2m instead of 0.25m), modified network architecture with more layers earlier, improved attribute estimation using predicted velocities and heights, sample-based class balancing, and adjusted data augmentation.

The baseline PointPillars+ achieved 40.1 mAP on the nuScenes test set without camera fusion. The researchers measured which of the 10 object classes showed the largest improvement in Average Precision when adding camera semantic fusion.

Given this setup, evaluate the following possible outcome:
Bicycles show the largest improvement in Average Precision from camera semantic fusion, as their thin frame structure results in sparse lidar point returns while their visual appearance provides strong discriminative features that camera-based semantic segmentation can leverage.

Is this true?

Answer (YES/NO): NO